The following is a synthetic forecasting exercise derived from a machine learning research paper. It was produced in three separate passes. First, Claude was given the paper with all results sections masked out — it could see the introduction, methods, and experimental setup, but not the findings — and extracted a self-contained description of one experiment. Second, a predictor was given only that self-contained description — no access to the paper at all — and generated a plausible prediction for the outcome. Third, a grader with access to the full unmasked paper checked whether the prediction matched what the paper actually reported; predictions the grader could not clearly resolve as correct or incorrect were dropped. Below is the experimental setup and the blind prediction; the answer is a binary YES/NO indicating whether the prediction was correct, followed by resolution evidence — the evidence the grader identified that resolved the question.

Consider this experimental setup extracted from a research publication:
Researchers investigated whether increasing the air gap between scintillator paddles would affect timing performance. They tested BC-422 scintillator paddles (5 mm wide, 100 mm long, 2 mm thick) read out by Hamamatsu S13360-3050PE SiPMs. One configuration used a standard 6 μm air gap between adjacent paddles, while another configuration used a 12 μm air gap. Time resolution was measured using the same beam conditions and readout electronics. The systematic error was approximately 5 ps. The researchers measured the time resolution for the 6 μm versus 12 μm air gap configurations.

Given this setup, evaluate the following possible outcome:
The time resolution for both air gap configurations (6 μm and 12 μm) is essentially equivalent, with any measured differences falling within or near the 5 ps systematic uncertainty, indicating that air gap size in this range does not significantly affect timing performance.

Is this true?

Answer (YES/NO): NO